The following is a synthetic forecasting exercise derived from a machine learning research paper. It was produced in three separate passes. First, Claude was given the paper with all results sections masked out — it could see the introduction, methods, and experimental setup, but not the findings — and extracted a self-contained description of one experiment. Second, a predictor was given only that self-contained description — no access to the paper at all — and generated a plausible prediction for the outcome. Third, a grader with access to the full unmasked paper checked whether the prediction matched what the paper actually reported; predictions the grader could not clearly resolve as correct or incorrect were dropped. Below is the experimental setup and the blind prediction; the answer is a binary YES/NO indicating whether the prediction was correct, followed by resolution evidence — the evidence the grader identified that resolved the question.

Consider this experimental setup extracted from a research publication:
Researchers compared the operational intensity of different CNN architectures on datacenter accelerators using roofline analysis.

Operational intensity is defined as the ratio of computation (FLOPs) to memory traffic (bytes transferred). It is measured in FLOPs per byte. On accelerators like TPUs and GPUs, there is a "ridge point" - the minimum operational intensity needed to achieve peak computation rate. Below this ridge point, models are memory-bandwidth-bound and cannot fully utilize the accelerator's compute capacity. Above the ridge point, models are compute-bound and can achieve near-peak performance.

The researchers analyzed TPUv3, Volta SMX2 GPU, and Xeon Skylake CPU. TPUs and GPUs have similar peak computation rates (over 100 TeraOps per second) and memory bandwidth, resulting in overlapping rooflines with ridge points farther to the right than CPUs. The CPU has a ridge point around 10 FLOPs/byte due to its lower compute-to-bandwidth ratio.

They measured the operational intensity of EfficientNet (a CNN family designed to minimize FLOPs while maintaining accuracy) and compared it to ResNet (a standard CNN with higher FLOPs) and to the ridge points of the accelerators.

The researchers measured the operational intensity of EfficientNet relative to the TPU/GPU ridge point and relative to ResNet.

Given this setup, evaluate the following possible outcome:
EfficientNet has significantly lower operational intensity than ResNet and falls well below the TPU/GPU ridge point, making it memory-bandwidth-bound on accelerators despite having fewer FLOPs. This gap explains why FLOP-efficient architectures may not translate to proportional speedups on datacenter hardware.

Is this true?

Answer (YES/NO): YES